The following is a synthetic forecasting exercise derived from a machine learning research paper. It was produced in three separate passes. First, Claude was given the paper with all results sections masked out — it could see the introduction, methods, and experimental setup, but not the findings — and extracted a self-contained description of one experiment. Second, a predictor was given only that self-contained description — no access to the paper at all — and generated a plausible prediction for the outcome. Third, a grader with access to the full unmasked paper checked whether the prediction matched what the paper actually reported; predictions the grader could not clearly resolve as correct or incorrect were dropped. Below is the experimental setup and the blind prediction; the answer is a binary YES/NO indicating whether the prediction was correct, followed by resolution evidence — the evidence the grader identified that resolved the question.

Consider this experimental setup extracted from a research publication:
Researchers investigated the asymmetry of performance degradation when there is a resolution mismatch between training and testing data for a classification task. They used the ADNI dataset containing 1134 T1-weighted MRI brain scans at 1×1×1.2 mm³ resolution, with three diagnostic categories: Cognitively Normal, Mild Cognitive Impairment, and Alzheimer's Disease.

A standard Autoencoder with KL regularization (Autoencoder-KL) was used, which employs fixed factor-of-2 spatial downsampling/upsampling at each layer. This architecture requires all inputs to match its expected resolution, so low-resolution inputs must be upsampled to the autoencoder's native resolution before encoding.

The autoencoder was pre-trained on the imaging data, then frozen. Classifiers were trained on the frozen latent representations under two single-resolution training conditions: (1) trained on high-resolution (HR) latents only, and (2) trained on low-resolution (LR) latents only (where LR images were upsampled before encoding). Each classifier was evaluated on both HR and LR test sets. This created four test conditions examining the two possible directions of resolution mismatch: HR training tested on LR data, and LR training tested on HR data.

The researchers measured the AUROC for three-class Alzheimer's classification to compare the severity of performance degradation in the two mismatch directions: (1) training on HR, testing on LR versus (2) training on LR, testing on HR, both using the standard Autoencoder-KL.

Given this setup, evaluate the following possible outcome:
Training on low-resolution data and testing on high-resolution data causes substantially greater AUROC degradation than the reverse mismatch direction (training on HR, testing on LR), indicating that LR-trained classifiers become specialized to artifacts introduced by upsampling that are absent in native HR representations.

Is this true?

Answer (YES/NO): NO